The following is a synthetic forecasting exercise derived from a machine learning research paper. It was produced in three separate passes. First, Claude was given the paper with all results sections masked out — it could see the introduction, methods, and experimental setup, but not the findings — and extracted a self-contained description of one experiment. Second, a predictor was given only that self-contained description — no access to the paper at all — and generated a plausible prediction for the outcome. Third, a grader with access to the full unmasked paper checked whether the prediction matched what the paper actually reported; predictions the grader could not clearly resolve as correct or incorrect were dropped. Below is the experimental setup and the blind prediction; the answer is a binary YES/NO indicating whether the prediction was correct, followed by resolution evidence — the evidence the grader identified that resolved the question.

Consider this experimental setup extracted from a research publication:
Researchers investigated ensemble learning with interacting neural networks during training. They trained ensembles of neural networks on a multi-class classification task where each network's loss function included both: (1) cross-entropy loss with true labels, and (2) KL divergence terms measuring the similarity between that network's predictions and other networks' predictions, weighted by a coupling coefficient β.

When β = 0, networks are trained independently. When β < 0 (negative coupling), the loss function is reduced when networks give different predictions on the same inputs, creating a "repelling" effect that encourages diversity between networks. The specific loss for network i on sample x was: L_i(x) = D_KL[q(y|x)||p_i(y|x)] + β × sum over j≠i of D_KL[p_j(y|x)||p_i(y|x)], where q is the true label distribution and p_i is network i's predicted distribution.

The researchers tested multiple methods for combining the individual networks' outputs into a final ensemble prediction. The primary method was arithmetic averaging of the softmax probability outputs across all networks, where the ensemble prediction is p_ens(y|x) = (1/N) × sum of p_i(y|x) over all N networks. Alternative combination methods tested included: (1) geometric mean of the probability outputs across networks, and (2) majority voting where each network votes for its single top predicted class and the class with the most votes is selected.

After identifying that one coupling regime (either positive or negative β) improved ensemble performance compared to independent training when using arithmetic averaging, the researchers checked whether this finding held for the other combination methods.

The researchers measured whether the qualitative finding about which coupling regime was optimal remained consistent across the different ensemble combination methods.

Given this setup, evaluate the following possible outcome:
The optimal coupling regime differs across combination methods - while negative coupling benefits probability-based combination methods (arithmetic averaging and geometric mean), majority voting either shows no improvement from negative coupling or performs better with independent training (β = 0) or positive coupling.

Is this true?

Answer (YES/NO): NO